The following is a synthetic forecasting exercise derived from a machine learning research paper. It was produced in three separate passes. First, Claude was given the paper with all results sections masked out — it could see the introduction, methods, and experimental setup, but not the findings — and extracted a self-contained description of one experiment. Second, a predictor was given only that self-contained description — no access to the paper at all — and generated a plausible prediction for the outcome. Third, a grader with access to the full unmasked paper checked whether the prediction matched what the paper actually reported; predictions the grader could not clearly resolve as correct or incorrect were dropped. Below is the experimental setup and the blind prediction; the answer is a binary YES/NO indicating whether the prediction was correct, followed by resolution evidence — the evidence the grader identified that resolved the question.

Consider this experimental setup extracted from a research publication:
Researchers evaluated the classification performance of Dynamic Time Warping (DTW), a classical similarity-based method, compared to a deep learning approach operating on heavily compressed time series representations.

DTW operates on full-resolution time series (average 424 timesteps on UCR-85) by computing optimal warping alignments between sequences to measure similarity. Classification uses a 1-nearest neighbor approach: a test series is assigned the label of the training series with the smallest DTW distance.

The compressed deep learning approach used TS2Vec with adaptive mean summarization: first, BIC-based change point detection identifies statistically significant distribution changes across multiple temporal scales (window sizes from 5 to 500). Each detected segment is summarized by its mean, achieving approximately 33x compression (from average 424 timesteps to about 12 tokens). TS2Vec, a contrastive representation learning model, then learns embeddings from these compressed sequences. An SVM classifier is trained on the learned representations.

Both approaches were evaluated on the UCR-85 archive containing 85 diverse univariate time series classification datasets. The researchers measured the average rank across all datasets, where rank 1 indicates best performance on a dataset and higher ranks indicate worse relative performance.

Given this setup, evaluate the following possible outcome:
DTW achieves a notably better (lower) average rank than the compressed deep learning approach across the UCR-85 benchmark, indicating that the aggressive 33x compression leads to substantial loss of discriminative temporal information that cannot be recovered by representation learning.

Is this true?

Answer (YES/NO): NO